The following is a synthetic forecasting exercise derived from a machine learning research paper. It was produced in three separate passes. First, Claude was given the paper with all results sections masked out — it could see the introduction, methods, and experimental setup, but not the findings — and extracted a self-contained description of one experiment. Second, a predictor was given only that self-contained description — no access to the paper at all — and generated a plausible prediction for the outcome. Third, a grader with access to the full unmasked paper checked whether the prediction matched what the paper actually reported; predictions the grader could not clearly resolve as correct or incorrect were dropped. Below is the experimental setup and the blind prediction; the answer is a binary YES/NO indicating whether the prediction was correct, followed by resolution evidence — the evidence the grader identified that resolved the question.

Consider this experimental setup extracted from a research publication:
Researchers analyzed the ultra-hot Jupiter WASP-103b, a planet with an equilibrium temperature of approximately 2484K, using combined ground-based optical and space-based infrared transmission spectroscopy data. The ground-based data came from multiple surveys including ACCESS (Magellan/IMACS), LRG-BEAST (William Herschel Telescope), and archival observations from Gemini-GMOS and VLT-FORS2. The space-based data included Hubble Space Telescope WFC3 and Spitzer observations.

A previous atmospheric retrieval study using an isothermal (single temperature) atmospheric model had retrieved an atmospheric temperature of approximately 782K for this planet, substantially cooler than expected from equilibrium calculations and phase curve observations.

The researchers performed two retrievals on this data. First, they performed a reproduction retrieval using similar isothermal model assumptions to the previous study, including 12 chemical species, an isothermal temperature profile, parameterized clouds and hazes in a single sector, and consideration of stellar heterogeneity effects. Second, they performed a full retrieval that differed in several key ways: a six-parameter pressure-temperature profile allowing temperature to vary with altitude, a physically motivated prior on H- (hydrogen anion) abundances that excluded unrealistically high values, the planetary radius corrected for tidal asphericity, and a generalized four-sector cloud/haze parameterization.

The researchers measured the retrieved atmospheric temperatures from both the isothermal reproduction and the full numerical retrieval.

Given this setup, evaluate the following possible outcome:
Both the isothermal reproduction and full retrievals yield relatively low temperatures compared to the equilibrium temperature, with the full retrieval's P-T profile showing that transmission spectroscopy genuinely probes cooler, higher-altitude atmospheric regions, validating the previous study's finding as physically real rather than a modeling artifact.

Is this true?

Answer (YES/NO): NO